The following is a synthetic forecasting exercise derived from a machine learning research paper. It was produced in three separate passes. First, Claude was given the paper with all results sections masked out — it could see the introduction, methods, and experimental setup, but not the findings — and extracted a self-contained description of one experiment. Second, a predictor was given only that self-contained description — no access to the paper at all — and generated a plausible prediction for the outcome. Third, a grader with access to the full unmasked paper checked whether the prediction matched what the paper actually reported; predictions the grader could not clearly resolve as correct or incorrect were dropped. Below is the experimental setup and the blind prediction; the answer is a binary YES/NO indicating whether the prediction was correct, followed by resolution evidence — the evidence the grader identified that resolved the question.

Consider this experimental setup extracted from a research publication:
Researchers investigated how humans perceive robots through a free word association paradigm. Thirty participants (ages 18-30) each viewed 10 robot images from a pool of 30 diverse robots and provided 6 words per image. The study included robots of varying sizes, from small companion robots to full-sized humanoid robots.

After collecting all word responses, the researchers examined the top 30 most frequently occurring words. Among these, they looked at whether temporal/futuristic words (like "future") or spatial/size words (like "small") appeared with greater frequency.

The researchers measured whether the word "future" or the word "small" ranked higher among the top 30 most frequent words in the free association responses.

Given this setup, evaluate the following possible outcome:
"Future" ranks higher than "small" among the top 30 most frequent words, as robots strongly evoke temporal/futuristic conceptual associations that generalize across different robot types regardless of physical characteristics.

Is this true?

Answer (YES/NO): NO